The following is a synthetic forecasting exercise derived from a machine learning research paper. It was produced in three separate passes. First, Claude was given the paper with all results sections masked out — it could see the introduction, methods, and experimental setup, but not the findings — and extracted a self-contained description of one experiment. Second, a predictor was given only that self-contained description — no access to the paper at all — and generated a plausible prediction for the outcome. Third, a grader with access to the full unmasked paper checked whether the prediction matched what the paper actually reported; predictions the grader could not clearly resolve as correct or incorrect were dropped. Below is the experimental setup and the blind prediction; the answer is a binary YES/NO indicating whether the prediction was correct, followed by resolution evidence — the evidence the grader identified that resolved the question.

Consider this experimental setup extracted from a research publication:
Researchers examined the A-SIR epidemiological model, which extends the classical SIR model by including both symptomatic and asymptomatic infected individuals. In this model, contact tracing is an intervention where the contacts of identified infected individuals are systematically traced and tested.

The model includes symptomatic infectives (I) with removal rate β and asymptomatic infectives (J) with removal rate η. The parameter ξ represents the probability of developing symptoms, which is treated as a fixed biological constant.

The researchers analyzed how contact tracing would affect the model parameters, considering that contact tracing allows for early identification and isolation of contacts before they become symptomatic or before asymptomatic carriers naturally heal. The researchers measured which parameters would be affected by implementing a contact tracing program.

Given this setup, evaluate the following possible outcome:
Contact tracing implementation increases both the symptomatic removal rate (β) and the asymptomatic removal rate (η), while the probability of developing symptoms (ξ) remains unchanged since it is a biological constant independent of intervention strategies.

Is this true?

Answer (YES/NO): YES